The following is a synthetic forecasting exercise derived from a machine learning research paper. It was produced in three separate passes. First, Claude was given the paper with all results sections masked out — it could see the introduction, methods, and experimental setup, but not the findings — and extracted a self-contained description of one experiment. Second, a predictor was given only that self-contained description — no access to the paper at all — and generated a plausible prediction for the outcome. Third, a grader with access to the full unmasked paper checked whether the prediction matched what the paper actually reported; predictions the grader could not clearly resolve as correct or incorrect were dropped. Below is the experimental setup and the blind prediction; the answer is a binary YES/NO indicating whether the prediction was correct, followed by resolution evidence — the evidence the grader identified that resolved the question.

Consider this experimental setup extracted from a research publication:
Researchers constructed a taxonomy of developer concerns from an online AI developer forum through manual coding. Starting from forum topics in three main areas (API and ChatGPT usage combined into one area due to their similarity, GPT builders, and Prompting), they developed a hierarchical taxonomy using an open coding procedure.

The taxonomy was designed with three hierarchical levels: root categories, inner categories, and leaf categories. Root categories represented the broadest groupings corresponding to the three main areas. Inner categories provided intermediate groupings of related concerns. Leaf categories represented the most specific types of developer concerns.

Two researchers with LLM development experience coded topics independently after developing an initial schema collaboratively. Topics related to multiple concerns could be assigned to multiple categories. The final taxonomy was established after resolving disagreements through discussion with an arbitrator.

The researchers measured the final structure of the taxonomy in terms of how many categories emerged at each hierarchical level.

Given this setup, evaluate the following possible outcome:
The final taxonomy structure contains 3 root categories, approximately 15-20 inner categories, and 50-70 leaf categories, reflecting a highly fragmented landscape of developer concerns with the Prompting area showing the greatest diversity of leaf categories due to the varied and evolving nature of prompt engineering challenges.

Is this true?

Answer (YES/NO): NO